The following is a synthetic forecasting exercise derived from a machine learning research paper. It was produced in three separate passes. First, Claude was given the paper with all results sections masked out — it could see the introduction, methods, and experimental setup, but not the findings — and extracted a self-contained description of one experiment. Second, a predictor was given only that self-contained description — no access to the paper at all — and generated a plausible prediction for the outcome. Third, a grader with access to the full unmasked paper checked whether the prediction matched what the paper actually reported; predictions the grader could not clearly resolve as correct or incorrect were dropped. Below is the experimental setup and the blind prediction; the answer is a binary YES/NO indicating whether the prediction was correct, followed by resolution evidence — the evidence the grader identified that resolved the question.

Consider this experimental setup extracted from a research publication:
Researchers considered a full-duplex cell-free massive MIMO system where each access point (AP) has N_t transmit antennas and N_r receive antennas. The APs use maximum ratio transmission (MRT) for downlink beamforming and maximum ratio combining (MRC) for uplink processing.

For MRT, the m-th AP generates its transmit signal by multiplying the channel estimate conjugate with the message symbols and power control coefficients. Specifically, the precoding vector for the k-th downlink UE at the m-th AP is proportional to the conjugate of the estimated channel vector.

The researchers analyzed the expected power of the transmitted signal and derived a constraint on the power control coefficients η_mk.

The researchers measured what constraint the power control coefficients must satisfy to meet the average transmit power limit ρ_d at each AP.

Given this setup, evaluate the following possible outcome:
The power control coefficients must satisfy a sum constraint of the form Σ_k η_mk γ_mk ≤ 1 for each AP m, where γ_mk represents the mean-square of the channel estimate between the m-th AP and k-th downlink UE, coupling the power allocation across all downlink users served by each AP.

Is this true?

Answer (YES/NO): NO